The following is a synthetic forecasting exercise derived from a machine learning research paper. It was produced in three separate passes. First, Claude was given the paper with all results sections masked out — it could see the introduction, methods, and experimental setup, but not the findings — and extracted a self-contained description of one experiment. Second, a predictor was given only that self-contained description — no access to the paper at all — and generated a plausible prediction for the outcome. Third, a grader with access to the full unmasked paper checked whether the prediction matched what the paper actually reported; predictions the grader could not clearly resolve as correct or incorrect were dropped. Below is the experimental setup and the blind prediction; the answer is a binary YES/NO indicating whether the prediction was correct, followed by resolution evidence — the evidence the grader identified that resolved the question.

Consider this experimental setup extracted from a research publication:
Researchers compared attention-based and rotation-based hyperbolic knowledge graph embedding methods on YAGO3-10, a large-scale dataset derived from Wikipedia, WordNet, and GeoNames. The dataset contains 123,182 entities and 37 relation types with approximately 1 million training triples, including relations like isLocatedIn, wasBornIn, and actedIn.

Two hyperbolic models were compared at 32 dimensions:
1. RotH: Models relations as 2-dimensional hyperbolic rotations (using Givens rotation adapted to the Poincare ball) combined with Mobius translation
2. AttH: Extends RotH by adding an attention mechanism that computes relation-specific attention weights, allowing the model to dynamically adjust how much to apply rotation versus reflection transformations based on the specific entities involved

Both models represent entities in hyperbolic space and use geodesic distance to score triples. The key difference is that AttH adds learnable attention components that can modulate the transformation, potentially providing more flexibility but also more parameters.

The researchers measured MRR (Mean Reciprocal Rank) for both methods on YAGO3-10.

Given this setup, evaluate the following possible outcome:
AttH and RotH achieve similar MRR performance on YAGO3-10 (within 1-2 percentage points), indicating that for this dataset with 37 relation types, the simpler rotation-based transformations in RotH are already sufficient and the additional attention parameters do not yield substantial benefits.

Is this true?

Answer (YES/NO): YES